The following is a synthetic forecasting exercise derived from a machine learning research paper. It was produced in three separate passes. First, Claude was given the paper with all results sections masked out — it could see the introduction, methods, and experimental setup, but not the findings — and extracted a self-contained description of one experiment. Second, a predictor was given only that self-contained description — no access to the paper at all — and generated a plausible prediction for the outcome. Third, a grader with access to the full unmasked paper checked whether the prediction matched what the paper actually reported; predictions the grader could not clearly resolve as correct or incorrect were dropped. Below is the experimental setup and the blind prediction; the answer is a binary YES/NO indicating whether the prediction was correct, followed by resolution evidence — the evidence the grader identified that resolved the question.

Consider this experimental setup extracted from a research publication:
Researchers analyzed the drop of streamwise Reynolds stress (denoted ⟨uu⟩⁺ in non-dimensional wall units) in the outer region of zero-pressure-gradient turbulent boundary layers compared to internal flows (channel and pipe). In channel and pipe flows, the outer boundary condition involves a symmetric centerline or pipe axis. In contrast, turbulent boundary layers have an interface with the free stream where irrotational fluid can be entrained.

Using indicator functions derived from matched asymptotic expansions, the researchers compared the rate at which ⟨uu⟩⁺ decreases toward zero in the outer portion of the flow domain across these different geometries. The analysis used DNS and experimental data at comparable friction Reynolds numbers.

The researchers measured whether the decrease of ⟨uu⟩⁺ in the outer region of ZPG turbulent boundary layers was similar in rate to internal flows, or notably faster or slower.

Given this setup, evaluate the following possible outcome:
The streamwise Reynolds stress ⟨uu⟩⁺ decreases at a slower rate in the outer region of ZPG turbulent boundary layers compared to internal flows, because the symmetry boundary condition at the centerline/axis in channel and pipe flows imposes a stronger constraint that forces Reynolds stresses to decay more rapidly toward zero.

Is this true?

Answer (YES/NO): NO